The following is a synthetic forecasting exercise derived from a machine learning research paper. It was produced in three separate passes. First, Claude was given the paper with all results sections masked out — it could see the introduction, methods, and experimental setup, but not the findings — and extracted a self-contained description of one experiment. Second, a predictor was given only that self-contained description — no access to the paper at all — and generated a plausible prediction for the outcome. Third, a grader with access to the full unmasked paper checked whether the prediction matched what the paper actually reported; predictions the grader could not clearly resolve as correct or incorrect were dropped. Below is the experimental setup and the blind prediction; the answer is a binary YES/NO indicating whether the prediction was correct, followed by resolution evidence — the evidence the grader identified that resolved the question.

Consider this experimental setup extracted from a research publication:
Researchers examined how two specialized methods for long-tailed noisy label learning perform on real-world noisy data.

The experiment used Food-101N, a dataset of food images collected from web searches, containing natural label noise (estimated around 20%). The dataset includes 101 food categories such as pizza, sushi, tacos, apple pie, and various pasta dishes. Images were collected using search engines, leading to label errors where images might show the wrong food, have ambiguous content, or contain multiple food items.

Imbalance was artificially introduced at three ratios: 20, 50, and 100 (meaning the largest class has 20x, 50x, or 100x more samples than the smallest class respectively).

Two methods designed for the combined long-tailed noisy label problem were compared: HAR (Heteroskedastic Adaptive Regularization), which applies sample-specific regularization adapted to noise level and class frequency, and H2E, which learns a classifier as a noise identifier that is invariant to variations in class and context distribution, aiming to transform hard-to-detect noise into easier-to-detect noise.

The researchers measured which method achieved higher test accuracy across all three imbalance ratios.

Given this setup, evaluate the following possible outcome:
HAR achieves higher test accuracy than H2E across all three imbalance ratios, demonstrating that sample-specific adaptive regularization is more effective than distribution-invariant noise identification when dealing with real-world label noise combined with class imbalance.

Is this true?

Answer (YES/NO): NO